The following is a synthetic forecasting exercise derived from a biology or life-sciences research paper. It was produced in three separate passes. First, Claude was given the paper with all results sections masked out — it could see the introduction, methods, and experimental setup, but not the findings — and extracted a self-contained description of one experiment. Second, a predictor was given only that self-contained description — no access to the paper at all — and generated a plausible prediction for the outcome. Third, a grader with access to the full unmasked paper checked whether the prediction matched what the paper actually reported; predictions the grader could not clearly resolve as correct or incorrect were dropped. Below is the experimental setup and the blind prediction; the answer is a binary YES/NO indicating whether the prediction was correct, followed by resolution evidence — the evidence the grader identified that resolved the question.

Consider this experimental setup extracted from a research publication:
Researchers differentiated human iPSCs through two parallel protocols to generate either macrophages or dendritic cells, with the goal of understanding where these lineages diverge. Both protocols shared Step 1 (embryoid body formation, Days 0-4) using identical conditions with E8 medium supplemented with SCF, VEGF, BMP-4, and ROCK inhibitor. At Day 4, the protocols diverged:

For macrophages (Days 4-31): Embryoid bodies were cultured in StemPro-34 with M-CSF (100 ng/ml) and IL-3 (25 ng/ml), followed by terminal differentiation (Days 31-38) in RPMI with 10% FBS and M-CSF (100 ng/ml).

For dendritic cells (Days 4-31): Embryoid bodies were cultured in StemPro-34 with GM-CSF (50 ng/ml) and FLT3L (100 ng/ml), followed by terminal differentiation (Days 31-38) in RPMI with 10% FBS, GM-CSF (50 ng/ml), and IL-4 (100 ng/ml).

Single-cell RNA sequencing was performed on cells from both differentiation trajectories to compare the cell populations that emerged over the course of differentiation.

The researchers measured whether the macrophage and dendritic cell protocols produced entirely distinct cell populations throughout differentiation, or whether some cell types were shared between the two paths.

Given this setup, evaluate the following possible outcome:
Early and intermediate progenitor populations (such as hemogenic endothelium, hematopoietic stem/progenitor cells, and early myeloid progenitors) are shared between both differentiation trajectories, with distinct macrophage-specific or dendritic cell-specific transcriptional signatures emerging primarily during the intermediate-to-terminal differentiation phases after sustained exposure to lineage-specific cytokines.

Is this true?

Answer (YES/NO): NO